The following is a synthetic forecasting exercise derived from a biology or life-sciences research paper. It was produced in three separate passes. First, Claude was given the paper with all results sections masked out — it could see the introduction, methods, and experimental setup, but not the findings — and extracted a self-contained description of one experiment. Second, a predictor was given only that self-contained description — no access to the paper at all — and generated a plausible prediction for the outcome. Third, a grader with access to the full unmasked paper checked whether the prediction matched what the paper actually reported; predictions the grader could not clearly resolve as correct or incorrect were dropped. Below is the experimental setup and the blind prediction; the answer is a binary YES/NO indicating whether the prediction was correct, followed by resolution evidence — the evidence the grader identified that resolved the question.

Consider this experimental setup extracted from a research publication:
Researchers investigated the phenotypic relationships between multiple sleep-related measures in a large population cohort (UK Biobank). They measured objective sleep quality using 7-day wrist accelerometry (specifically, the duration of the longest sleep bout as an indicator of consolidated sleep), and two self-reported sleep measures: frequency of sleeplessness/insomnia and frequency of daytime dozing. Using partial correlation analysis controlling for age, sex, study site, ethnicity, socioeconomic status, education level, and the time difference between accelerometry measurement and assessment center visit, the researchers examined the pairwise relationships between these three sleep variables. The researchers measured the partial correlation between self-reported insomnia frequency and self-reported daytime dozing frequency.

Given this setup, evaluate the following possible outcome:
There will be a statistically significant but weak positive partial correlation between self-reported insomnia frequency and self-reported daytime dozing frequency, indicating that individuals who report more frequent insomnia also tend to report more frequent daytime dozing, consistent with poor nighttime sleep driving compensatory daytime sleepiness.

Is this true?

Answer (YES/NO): YES